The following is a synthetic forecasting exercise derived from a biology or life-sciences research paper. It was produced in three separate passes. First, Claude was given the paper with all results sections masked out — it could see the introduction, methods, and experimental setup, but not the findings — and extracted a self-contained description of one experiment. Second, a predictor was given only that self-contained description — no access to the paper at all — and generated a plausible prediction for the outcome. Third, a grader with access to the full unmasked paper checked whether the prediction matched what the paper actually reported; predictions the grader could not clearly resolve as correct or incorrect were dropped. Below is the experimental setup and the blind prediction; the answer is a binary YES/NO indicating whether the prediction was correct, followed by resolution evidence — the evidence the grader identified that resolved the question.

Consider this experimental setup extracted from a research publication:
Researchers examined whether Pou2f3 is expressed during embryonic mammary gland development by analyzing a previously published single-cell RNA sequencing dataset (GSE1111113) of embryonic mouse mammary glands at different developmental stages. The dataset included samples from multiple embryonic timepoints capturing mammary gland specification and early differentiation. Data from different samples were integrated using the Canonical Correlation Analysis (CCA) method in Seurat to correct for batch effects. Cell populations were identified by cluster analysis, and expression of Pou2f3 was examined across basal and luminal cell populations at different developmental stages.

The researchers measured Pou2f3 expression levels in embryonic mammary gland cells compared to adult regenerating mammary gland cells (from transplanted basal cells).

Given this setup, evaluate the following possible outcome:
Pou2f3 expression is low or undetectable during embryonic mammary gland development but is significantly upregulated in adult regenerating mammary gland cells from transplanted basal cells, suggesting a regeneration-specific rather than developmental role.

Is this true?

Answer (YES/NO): YES